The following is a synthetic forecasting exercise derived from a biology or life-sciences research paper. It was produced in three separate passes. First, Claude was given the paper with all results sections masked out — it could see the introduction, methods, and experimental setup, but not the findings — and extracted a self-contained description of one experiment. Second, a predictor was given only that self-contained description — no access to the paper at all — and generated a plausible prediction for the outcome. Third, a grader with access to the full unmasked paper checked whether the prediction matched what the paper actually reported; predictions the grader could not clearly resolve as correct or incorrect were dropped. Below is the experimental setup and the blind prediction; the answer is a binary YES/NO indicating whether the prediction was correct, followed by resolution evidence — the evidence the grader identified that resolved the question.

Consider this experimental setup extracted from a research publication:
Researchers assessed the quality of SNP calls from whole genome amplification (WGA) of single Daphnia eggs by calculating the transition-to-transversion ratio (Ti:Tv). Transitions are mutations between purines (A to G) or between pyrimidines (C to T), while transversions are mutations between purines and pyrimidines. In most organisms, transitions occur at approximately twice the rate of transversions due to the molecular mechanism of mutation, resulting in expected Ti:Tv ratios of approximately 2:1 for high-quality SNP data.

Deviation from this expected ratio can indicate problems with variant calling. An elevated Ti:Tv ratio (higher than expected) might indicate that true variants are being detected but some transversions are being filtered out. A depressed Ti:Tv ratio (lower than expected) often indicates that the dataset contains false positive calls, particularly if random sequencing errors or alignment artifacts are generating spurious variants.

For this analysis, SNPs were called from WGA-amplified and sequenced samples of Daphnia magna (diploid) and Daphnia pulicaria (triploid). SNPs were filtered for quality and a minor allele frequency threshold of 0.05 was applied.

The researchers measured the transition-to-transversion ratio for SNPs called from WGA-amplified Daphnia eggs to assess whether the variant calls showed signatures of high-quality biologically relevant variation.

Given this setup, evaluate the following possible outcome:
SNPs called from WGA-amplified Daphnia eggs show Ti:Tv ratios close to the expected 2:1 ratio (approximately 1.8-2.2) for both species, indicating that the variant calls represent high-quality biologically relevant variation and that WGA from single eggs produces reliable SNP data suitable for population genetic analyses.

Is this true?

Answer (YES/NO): NO